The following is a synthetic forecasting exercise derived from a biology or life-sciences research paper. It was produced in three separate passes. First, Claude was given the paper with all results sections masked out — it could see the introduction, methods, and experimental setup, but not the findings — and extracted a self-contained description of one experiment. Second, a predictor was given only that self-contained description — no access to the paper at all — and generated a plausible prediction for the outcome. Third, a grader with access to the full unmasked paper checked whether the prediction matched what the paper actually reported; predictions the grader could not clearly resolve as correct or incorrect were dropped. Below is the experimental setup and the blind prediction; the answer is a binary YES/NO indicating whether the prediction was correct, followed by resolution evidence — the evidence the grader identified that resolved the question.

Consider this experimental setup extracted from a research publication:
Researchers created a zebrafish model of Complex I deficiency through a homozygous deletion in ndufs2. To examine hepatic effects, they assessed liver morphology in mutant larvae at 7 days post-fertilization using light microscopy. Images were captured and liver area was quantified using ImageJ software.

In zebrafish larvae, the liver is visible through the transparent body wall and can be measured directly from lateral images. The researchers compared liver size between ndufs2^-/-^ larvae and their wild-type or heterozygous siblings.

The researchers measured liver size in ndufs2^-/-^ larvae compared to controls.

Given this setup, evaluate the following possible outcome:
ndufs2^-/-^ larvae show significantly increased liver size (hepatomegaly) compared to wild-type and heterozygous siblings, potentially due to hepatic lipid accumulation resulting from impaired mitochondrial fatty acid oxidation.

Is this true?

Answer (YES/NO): YES